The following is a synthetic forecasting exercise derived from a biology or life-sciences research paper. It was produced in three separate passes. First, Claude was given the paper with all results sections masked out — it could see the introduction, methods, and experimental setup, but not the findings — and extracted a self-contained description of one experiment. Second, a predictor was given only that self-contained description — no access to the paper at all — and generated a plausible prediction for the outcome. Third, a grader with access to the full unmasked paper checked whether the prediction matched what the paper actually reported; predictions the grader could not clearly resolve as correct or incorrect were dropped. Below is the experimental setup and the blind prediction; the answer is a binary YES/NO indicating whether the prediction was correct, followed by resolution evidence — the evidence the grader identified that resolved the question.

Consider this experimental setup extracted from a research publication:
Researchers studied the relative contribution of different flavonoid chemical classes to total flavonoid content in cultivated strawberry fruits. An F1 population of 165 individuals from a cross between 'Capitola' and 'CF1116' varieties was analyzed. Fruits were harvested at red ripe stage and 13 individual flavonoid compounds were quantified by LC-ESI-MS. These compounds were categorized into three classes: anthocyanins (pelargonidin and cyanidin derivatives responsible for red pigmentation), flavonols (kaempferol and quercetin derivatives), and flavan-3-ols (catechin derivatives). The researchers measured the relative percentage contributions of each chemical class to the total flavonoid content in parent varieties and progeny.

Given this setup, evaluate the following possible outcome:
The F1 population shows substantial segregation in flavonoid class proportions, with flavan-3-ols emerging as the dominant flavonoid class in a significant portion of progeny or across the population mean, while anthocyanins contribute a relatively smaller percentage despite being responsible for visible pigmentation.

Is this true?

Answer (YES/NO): NO